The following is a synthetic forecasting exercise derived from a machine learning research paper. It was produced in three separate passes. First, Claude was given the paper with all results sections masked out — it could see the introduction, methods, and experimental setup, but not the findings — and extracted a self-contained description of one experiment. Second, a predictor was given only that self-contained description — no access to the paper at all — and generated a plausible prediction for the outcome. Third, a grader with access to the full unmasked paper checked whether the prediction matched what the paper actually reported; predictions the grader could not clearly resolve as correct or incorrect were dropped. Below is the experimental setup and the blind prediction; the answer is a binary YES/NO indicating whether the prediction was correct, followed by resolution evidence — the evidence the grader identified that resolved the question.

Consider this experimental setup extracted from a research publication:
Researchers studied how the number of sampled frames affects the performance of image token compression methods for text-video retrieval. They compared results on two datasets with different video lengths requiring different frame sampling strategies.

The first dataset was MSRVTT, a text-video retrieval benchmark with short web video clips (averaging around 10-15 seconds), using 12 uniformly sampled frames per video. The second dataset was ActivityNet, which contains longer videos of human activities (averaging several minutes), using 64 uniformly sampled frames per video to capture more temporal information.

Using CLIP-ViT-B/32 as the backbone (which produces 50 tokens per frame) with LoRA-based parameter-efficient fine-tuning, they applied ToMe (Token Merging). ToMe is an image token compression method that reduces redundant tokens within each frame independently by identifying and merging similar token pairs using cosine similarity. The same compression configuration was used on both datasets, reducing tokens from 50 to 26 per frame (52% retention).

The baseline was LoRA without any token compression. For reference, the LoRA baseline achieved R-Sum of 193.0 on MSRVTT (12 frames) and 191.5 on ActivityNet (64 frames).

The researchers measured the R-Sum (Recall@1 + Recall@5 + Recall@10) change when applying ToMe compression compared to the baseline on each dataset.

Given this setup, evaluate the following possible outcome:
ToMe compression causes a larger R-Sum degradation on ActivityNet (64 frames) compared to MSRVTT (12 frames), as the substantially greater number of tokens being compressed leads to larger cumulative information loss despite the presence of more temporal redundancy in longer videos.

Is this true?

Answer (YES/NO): YES